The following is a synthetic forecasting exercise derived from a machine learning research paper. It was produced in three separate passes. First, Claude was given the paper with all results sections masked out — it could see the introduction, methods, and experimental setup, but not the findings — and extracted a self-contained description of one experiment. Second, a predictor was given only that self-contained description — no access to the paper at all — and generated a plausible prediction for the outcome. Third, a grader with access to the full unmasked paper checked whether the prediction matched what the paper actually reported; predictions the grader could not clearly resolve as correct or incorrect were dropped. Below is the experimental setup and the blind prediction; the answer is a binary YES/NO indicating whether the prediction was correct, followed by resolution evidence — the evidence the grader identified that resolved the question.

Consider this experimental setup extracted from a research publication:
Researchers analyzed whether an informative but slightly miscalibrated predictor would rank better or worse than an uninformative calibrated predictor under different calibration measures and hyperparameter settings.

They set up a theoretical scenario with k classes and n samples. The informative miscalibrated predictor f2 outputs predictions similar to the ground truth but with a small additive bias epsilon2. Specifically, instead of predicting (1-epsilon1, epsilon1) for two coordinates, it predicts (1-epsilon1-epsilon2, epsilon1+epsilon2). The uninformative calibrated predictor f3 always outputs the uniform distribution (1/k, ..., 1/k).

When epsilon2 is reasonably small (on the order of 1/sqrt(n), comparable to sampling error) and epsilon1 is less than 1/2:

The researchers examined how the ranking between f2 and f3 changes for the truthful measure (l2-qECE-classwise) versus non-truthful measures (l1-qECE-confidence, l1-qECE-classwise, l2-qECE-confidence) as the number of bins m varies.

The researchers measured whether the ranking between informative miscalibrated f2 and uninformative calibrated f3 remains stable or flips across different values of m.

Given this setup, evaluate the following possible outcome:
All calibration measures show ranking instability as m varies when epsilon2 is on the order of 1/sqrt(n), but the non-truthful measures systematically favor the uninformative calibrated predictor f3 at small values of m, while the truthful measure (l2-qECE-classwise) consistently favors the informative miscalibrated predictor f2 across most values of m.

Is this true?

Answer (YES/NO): NO